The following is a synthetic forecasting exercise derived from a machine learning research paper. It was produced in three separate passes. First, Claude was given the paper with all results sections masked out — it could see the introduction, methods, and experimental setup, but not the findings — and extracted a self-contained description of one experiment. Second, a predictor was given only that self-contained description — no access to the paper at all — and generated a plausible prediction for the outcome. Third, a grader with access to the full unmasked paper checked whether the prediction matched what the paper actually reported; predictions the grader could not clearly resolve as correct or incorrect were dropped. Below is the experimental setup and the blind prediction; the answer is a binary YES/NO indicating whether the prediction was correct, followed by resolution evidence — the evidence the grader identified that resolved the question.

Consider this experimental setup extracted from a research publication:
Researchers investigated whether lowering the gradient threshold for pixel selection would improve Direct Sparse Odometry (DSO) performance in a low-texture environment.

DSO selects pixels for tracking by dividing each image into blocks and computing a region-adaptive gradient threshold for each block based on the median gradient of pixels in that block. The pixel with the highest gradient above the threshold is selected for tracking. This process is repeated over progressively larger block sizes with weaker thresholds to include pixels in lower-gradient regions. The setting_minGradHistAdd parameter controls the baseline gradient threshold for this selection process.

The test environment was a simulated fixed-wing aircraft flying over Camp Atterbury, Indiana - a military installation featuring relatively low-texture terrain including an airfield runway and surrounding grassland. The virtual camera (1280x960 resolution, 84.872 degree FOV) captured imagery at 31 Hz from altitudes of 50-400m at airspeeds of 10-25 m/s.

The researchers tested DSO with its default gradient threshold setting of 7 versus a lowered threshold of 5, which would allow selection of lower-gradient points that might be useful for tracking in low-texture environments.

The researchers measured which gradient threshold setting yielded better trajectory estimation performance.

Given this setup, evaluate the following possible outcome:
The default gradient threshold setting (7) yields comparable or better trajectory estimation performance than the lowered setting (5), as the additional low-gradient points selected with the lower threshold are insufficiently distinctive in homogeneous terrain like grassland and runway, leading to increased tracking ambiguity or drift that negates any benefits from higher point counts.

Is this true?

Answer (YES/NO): YES